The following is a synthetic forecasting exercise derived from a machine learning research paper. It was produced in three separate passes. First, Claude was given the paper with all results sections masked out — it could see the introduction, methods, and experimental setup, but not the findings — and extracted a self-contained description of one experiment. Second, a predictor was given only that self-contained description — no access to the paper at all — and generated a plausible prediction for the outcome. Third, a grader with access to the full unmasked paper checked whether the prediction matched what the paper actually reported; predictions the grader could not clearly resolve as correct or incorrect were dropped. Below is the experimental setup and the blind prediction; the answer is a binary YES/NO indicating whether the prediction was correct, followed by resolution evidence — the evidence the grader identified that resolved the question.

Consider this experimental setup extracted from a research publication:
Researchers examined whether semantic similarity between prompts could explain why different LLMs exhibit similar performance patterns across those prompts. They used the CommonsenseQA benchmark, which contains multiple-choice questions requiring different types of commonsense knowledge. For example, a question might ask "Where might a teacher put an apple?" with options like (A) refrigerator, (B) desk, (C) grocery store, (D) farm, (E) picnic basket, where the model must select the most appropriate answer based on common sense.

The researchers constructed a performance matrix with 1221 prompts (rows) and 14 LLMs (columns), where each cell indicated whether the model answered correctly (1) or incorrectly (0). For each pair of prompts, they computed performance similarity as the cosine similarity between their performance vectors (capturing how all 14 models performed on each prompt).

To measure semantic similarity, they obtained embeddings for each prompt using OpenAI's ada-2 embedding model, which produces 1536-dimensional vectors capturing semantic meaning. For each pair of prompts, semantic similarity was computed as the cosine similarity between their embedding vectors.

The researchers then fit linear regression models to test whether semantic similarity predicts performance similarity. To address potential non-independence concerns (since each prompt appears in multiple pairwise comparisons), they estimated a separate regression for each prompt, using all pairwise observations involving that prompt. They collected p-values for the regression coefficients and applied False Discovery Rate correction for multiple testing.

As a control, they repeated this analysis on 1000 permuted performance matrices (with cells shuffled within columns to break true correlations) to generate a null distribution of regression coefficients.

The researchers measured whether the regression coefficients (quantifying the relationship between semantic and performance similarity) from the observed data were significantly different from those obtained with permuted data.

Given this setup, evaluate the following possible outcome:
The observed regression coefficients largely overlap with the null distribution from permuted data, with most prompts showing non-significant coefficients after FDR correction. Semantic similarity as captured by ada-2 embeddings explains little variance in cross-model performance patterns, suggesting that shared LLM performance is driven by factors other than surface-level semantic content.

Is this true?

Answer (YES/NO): NO